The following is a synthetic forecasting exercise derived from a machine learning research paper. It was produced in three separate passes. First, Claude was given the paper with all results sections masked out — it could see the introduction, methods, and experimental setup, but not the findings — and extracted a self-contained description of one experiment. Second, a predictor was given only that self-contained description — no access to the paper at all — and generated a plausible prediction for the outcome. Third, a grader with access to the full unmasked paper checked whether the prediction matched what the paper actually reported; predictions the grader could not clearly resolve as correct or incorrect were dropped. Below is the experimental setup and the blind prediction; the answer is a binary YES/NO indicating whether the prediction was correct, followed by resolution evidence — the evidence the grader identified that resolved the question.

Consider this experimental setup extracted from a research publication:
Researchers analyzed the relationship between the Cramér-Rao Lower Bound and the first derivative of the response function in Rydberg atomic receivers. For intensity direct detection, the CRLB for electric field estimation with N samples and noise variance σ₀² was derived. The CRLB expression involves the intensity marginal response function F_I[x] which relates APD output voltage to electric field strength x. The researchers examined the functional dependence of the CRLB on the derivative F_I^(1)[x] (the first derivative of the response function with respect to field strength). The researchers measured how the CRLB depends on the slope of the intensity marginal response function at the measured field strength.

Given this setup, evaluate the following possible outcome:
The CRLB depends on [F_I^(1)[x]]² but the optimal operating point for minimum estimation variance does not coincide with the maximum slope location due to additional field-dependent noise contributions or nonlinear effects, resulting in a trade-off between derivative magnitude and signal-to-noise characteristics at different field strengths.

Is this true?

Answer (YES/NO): NO